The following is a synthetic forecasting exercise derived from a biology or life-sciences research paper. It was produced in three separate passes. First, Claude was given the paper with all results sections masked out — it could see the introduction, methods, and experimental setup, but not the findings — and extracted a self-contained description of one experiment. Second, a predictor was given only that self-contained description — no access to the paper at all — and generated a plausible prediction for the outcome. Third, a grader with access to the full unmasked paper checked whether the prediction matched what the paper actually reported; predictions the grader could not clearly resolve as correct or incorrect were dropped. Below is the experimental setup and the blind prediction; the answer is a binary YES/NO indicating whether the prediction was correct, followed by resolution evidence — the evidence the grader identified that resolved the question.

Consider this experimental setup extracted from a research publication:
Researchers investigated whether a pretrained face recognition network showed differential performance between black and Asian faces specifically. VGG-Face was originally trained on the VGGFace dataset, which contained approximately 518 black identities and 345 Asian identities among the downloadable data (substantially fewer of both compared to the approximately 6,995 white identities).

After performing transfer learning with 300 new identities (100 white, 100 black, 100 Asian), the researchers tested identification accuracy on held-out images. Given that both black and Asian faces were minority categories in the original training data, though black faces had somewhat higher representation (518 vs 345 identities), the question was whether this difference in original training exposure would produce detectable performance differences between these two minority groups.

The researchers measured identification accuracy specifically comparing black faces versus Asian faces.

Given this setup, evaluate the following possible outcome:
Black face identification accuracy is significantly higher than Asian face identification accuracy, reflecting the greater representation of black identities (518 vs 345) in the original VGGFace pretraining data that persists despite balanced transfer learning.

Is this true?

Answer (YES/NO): NO